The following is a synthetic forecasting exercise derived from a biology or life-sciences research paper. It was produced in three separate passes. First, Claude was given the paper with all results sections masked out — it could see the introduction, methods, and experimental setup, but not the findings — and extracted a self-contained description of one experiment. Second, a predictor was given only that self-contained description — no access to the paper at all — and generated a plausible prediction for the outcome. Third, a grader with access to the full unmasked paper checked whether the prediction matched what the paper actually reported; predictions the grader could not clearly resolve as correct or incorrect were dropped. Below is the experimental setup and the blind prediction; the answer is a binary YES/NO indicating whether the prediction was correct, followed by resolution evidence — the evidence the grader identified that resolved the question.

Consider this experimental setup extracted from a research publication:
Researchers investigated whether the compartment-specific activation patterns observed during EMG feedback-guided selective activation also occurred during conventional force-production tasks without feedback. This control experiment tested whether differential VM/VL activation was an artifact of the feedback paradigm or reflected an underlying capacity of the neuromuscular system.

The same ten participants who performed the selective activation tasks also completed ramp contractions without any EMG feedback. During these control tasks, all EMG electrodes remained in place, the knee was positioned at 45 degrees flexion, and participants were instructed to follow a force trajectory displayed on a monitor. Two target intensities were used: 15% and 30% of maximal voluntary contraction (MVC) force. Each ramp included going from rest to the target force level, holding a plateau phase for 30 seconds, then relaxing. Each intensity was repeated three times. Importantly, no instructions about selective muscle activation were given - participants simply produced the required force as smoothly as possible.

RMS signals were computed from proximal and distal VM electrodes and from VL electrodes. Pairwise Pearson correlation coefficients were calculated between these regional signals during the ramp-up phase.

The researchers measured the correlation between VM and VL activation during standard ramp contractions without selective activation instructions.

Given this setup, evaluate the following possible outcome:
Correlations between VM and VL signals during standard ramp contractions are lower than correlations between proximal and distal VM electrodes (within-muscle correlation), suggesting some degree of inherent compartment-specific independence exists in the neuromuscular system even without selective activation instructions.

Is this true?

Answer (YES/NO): NO